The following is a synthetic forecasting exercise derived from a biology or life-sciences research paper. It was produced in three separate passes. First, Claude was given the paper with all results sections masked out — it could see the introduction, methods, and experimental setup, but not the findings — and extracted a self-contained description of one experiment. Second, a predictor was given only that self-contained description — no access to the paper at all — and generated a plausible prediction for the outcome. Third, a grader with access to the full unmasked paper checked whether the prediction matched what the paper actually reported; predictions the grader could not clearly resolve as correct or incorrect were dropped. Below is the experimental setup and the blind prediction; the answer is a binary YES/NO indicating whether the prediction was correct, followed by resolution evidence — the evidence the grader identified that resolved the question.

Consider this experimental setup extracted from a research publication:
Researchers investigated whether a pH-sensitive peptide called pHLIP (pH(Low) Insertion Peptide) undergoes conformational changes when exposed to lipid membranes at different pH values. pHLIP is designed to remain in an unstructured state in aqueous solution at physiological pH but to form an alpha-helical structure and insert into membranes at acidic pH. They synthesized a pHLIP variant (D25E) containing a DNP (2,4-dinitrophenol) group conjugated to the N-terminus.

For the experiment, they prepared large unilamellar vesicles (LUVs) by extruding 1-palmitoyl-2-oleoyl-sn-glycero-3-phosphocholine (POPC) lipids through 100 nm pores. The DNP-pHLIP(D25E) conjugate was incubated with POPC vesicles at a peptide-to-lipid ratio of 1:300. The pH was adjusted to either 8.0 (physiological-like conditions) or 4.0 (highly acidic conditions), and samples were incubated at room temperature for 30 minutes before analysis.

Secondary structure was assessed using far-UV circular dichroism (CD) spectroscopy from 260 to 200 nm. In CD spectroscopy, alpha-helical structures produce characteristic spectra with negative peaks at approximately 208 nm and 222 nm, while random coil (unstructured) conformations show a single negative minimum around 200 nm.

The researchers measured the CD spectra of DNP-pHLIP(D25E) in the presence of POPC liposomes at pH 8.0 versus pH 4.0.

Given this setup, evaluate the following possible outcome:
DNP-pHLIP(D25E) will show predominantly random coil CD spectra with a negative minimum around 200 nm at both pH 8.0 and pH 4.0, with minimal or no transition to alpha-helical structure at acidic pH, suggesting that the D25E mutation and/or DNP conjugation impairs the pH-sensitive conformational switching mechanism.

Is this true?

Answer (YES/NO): NO